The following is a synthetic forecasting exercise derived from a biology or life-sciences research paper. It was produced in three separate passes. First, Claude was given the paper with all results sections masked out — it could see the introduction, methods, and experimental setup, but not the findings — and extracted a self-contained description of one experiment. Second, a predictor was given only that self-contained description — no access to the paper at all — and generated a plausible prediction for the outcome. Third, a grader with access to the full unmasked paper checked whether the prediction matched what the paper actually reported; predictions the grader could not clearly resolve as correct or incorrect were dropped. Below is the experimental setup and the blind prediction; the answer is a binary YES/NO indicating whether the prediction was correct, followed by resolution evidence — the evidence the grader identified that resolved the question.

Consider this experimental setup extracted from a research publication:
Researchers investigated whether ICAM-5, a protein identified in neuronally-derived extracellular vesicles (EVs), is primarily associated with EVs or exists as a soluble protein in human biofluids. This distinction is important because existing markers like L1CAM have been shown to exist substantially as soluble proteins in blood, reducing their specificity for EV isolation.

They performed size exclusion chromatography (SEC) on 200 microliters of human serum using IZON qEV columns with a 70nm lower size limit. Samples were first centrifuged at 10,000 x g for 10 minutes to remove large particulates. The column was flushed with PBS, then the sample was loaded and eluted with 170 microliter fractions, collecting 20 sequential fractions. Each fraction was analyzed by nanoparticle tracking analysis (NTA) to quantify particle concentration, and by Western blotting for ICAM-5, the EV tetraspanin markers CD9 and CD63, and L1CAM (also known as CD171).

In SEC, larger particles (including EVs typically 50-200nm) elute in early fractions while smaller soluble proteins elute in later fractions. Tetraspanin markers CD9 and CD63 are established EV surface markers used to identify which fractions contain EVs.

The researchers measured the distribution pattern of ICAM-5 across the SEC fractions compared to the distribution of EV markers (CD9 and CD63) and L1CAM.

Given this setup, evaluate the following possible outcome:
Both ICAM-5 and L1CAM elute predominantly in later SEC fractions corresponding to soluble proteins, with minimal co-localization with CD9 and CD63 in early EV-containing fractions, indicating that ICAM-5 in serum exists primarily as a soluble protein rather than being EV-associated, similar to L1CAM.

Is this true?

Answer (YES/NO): NO